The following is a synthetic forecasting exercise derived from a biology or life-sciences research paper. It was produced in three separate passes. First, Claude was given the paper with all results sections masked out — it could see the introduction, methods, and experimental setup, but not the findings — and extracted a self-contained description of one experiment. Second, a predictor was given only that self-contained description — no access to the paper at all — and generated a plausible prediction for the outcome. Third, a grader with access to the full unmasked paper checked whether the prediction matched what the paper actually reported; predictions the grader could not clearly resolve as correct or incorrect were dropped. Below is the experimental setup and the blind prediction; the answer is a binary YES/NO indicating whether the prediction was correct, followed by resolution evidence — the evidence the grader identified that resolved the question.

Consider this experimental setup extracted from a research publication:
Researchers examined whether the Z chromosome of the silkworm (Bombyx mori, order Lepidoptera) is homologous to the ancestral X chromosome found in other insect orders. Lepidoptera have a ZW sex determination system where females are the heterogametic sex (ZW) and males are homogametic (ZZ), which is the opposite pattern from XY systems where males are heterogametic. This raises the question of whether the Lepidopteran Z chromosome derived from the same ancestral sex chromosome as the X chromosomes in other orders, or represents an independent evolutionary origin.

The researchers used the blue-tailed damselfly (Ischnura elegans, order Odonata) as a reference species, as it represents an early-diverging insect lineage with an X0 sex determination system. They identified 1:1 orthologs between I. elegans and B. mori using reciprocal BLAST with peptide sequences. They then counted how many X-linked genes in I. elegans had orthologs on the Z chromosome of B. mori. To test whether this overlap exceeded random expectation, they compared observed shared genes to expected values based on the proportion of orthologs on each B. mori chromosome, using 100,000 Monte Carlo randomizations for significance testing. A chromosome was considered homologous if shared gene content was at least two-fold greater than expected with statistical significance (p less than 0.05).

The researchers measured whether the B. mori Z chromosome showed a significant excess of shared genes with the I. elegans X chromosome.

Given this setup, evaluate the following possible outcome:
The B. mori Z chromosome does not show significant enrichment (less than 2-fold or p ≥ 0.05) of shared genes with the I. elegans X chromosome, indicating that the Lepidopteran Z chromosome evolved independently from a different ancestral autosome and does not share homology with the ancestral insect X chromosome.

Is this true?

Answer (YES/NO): YES